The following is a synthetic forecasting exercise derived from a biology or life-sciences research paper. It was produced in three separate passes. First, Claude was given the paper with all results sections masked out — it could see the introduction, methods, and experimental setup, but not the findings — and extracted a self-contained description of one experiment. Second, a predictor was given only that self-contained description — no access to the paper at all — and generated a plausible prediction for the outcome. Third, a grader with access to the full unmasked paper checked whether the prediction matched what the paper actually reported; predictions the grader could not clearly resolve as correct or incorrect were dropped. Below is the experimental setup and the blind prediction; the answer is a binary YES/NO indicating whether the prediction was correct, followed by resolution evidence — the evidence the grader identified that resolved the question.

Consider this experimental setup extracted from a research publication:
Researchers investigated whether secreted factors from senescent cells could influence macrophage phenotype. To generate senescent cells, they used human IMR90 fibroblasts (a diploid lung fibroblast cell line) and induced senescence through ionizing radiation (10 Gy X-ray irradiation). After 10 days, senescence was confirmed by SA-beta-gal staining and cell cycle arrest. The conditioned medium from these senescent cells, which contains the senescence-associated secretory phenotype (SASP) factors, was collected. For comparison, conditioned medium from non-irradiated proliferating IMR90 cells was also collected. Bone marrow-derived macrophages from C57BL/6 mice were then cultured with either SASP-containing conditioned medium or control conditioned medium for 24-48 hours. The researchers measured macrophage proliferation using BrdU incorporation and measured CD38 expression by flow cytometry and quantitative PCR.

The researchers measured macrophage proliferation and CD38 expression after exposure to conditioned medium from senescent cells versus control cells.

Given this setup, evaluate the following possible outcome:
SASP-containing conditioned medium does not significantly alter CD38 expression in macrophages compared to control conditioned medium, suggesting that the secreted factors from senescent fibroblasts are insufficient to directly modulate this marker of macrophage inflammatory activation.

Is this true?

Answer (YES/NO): NO